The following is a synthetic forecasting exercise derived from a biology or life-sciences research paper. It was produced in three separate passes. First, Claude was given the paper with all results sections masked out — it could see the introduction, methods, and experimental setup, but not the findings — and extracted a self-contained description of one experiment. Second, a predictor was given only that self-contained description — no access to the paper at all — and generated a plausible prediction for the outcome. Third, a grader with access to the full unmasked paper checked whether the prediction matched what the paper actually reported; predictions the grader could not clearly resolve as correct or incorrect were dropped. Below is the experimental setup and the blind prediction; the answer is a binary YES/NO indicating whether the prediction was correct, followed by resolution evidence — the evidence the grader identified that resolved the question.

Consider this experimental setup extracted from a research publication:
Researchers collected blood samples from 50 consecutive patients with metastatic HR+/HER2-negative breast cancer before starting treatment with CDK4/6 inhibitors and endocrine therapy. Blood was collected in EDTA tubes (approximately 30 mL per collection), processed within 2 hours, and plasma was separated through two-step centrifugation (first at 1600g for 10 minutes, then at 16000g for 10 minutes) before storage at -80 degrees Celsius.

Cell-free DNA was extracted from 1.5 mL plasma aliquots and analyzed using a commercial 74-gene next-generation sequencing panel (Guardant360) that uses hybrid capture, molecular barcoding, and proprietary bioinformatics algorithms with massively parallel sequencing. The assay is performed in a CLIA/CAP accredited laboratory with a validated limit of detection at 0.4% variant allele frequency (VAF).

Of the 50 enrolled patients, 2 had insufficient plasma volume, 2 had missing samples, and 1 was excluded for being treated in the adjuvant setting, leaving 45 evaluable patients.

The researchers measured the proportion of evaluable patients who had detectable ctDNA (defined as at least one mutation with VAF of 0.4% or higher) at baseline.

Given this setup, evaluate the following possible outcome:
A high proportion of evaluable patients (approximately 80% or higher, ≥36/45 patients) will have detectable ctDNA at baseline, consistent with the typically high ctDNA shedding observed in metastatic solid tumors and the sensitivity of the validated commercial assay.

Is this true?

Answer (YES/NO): NO